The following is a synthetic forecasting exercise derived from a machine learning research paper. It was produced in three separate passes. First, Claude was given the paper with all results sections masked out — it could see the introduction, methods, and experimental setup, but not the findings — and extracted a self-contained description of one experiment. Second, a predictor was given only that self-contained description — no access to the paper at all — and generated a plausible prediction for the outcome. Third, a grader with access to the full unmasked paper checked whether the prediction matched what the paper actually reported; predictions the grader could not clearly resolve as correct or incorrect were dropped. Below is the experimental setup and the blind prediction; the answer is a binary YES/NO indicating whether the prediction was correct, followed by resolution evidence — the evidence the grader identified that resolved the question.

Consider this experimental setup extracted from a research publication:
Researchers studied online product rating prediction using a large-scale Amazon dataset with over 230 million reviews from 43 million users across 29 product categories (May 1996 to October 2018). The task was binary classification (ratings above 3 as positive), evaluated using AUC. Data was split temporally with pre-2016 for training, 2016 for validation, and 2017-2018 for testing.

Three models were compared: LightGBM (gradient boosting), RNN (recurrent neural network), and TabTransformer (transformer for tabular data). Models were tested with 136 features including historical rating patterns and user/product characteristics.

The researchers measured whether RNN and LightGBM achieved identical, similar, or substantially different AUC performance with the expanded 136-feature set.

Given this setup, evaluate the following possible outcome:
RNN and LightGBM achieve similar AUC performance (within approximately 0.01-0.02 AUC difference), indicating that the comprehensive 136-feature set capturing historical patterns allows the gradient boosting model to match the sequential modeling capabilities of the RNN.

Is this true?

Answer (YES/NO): YES